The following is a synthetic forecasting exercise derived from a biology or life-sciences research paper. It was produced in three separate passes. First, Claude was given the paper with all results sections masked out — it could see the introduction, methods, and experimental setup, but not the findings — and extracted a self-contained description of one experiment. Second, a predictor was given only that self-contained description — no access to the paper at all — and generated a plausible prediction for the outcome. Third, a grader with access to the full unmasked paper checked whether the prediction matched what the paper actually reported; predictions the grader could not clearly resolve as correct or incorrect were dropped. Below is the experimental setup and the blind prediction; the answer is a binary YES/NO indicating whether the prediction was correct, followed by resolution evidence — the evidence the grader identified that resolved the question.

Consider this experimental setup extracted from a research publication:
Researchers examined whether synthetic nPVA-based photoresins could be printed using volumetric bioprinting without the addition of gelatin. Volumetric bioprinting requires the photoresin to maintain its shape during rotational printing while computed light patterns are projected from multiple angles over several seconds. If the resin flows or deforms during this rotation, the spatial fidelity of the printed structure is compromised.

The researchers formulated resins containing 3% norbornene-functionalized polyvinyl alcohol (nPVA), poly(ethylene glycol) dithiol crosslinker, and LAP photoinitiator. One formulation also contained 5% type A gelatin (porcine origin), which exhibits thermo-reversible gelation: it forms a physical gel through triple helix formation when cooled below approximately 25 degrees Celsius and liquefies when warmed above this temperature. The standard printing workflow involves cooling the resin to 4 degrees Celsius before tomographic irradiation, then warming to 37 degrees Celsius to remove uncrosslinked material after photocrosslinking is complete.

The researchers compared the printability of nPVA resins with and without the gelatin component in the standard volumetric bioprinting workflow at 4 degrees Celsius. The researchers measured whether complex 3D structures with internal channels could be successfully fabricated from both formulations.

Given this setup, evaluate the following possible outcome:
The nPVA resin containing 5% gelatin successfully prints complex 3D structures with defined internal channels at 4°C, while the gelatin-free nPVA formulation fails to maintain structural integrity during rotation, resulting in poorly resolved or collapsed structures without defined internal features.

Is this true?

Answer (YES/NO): YES